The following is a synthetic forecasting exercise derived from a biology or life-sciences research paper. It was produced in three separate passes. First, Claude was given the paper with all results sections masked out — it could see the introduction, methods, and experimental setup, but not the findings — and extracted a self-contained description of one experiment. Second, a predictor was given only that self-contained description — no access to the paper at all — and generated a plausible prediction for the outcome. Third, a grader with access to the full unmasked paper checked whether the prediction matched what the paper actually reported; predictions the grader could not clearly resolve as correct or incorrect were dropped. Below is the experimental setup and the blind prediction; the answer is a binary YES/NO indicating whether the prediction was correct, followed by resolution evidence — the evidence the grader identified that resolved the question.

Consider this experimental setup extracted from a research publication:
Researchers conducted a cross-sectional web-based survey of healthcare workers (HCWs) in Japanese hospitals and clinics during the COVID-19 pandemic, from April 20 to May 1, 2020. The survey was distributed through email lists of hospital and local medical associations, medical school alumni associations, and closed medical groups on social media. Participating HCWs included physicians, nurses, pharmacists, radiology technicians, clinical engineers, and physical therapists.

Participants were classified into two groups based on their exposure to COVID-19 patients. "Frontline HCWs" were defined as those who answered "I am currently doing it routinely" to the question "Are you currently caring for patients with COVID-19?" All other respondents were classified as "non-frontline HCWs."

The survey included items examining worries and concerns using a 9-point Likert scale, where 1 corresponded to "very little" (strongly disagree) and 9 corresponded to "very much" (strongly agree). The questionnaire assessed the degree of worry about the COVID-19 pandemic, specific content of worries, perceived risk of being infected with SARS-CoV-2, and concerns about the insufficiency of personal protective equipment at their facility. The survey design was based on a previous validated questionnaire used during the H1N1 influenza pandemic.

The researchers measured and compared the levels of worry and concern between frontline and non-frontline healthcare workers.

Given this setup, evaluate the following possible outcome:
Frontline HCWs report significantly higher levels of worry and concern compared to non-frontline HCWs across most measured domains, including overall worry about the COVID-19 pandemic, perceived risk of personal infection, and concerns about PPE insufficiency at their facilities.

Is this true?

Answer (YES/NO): NO